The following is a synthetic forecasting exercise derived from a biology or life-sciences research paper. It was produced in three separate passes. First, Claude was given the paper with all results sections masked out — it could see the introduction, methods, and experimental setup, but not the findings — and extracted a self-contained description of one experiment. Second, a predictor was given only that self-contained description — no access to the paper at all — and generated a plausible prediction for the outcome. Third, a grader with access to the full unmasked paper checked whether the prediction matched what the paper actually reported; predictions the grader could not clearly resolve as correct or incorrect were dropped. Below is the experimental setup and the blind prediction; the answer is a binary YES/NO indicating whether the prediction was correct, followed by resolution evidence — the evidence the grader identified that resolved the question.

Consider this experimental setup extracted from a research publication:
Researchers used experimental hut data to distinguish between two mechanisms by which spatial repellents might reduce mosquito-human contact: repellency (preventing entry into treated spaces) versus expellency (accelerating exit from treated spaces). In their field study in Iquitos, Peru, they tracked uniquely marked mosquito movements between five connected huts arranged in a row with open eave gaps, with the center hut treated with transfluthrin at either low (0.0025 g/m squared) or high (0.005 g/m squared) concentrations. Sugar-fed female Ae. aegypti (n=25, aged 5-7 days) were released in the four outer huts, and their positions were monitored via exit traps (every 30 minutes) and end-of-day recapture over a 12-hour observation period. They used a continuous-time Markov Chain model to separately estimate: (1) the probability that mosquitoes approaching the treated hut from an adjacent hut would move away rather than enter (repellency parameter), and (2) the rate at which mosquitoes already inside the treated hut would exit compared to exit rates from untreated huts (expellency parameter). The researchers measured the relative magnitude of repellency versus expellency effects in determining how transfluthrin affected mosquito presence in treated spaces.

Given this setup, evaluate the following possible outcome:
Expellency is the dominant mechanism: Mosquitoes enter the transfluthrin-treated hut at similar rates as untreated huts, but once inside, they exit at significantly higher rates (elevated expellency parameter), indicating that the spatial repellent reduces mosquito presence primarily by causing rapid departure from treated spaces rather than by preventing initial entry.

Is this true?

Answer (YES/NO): NO